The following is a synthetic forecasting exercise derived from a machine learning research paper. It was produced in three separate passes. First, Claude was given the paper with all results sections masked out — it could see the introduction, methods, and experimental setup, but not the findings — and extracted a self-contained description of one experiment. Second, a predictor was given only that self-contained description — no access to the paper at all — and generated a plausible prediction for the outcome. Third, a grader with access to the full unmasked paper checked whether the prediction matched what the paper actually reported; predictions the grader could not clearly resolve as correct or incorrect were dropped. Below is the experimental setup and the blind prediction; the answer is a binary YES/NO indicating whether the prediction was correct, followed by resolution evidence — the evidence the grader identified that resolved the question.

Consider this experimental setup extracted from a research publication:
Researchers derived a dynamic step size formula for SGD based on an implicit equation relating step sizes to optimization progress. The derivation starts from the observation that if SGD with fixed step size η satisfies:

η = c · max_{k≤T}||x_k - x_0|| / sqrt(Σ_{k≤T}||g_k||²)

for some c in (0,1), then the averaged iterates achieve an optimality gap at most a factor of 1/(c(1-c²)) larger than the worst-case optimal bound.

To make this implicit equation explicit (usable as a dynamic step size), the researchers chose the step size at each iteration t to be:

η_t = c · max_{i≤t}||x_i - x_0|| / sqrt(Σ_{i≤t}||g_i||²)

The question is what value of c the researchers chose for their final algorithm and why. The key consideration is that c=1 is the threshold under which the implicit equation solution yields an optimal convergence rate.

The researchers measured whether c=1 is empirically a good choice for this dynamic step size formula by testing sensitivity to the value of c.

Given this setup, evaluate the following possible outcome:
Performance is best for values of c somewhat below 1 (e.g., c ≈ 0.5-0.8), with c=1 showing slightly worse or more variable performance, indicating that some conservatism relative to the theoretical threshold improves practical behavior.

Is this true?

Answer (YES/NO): NO